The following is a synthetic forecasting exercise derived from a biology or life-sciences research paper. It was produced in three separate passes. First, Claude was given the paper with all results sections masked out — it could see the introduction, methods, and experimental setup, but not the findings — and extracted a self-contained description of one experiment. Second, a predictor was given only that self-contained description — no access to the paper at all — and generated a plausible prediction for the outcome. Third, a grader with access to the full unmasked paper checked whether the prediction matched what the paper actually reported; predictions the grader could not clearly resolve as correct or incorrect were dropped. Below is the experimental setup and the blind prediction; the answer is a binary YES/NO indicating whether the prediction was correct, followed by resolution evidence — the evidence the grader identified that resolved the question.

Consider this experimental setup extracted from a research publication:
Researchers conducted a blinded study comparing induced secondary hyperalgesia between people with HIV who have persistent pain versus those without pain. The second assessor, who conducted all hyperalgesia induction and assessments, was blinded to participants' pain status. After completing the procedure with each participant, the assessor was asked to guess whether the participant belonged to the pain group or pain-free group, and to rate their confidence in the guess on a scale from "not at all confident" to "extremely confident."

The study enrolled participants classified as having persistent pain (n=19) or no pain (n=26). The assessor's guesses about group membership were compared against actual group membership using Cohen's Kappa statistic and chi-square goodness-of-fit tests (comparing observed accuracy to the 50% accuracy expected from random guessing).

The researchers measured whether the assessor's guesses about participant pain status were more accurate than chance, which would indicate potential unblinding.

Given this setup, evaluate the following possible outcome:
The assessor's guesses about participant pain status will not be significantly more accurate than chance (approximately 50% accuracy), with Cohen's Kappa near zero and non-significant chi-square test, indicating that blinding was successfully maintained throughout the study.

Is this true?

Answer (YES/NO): YES